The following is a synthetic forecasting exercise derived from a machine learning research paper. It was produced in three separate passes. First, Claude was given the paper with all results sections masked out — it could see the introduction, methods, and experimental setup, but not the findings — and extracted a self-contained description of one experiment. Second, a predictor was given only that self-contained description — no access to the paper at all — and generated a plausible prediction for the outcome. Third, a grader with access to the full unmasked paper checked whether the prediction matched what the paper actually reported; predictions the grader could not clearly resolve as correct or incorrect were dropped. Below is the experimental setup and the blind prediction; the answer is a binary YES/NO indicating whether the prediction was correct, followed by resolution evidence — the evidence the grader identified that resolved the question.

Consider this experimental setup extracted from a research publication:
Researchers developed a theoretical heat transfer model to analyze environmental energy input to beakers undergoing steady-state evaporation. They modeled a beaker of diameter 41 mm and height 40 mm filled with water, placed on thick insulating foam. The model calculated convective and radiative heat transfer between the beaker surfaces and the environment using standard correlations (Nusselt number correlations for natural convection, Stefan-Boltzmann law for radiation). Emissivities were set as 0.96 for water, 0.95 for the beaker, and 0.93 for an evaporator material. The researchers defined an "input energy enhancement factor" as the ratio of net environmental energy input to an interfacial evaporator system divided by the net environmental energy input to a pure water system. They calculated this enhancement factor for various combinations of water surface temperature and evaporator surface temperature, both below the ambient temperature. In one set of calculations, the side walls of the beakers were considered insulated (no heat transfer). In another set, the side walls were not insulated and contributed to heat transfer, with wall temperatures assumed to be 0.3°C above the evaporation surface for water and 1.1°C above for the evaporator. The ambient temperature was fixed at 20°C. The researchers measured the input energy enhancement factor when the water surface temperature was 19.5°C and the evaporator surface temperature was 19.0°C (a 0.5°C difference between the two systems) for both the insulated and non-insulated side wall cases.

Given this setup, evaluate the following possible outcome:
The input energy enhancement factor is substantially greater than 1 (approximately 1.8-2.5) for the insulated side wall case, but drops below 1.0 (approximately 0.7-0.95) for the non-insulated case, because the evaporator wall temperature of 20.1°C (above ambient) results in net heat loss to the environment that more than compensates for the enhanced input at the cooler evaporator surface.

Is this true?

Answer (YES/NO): NO